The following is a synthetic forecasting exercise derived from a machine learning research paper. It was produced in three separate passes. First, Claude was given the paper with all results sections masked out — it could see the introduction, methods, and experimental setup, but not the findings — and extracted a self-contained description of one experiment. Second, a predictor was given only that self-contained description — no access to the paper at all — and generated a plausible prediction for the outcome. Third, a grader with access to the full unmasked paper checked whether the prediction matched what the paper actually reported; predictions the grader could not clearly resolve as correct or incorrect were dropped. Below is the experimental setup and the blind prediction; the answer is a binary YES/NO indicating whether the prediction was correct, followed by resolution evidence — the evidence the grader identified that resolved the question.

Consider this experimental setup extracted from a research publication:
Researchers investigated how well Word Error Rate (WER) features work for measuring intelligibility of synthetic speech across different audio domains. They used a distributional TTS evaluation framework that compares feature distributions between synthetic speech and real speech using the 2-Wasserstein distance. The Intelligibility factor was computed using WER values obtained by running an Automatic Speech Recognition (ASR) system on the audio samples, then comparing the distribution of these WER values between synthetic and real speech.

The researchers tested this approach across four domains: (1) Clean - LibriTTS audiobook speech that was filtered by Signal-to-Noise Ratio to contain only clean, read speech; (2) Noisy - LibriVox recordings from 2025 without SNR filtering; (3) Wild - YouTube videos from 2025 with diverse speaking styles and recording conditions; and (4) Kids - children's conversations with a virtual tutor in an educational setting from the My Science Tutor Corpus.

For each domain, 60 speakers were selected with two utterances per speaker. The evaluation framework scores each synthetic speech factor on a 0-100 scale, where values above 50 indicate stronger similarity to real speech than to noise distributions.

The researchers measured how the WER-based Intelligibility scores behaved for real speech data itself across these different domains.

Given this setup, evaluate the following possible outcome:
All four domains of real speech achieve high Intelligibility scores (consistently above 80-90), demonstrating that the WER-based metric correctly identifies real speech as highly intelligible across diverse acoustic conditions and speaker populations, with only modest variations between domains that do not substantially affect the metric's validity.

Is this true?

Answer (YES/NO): NO